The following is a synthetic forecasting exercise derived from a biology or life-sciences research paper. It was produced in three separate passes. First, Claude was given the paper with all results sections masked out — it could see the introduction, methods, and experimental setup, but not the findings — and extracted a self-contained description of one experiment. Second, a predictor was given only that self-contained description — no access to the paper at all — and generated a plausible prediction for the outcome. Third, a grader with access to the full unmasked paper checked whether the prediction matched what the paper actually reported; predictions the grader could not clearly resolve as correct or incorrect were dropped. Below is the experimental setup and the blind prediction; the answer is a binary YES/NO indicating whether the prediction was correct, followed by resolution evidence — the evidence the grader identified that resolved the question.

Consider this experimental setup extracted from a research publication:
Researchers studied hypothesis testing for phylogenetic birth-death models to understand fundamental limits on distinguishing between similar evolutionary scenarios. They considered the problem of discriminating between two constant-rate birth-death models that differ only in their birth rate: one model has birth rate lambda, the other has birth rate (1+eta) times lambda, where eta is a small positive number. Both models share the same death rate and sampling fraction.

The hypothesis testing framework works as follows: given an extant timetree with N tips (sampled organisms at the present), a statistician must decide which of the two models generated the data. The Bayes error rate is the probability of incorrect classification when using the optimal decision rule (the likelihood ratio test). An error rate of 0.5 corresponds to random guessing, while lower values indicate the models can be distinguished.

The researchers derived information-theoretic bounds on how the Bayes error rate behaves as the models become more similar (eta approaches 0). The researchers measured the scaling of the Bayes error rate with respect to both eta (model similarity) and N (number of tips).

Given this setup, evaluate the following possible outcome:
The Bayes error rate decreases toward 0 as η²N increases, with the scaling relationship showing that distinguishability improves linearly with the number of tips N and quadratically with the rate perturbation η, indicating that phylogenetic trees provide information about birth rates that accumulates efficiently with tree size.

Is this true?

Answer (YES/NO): NO